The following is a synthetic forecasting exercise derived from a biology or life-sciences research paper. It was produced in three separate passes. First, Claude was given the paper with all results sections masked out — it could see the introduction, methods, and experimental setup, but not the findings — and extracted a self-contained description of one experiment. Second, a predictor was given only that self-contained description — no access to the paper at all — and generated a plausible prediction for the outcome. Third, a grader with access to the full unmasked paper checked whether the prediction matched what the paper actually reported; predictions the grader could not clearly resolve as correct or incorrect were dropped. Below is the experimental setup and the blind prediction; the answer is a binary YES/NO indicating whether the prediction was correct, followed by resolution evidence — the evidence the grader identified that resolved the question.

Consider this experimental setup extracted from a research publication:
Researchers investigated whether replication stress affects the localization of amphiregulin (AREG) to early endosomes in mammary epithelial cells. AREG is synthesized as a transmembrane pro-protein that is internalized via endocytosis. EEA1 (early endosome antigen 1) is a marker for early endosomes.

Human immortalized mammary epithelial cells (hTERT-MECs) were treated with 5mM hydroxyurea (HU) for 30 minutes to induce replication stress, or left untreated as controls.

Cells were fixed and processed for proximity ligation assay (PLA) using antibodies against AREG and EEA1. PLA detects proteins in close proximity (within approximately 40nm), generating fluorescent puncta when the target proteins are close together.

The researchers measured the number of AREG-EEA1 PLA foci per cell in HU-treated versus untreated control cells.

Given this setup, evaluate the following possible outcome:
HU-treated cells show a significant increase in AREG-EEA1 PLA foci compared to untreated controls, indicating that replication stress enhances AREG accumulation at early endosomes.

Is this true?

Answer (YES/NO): YES